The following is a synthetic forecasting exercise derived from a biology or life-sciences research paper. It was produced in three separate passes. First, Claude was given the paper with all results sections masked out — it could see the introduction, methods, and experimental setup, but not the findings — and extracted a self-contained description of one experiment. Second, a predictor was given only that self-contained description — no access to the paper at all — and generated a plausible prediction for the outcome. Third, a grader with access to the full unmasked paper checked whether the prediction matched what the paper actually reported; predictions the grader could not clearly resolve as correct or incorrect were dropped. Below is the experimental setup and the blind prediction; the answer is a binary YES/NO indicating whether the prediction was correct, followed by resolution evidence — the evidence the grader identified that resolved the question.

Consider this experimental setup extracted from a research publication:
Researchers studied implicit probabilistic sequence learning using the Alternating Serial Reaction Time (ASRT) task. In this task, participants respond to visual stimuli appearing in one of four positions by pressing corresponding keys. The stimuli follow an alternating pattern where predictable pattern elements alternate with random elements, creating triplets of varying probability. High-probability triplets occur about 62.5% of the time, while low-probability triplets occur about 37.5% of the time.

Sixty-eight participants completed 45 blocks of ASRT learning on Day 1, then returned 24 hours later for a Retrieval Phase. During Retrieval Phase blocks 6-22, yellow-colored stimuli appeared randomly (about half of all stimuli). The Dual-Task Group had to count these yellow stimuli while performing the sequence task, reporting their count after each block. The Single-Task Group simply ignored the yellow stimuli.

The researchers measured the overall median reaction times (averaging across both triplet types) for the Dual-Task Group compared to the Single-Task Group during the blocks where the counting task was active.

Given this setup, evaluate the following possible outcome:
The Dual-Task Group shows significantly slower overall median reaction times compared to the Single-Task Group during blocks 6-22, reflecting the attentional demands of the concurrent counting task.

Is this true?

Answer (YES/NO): YES